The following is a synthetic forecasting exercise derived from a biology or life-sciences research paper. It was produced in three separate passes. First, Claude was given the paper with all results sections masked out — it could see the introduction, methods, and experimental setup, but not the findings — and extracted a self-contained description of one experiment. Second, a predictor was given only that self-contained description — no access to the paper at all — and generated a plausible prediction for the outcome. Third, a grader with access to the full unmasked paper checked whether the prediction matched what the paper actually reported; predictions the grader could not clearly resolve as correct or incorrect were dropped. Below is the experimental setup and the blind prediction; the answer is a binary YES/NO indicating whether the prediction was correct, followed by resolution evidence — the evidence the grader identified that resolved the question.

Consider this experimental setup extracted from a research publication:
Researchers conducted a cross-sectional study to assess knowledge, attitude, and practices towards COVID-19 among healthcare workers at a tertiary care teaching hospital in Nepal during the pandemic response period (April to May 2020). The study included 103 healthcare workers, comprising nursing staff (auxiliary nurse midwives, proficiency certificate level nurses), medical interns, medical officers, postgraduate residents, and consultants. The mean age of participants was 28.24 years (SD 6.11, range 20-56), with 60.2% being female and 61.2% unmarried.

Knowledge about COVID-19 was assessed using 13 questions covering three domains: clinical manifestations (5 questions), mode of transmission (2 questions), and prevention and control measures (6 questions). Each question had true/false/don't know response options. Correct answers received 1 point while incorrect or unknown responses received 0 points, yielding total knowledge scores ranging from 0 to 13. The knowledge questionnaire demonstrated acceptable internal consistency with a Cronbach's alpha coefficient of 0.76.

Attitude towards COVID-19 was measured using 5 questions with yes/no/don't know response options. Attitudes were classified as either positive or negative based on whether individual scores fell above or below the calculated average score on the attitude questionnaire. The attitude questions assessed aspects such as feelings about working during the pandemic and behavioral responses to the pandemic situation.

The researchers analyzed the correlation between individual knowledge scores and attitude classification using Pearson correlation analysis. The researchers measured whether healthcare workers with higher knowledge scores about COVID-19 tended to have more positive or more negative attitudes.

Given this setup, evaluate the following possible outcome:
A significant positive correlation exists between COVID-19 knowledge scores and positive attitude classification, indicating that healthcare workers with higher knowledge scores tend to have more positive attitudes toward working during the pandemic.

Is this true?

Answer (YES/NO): NO